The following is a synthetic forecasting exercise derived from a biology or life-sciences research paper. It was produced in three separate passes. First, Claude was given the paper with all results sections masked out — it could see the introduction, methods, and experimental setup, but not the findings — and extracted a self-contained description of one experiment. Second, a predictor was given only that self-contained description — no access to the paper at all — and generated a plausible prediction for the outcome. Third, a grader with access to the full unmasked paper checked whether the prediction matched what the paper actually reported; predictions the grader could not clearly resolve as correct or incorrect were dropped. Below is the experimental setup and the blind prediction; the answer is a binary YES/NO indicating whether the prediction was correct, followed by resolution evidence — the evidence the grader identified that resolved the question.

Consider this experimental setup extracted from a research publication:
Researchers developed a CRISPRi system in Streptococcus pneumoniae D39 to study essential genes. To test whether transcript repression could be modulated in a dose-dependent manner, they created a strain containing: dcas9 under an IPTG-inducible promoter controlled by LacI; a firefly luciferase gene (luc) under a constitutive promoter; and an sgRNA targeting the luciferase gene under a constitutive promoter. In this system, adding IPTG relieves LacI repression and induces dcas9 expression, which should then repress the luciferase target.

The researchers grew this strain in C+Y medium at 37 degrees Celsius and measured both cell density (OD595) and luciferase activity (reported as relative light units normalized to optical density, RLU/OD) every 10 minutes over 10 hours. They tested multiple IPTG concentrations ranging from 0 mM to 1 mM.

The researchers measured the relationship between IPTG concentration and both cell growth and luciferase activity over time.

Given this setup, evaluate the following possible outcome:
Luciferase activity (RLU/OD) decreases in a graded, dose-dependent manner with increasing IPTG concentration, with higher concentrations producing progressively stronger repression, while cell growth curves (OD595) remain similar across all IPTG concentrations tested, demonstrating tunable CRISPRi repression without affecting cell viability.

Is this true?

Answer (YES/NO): YES